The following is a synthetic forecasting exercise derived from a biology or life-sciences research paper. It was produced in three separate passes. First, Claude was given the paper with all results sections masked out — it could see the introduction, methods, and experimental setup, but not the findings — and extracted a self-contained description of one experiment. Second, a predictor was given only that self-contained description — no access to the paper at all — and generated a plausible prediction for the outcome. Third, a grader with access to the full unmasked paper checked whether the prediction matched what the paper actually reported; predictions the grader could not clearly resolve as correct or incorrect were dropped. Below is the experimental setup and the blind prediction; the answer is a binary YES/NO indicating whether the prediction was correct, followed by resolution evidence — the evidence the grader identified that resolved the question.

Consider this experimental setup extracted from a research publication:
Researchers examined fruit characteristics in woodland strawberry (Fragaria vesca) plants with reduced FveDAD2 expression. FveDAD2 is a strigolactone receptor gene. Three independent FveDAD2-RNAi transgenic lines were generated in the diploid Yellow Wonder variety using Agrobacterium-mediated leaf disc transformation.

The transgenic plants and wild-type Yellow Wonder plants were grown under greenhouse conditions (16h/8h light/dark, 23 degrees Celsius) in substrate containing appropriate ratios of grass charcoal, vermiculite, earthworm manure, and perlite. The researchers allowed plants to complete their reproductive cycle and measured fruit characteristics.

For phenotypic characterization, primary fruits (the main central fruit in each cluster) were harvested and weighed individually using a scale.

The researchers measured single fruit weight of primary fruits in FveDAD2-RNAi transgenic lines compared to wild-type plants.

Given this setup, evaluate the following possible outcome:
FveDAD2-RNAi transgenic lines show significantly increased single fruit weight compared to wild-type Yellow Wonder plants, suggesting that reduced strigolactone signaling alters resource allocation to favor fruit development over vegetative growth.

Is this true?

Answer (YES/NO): NO